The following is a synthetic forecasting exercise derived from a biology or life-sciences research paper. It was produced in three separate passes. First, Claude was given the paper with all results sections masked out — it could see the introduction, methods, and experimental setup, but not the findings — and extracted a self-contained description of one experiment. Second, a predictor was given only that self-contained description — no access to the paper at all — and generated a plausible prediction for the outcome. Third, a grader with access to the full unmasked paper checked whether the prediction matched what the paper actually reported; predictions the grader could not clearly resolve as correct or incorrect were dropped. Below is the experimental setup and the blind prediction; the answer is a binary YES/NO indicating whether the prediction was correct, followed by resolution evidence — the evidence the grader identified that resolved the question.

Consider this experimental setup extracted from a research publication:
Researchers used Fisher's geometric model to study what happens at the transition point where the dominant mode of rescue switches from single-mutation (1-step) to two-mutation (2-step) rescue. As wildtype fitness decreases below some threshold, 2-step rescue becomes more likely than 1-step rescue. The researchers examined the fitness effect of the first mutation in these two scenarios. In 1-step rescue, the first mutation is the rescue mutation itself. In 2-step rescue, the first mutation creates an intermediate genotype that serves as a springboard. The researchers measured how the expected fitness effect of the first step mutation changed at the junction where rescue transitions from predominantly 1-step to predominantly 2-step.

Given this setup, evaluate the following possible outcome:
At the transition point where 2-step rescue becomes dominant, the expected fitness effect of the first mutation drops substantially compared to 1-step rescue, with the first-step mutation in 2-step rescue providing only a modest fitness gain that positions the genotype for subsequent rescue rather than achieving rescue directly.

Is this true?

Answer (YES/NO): NO